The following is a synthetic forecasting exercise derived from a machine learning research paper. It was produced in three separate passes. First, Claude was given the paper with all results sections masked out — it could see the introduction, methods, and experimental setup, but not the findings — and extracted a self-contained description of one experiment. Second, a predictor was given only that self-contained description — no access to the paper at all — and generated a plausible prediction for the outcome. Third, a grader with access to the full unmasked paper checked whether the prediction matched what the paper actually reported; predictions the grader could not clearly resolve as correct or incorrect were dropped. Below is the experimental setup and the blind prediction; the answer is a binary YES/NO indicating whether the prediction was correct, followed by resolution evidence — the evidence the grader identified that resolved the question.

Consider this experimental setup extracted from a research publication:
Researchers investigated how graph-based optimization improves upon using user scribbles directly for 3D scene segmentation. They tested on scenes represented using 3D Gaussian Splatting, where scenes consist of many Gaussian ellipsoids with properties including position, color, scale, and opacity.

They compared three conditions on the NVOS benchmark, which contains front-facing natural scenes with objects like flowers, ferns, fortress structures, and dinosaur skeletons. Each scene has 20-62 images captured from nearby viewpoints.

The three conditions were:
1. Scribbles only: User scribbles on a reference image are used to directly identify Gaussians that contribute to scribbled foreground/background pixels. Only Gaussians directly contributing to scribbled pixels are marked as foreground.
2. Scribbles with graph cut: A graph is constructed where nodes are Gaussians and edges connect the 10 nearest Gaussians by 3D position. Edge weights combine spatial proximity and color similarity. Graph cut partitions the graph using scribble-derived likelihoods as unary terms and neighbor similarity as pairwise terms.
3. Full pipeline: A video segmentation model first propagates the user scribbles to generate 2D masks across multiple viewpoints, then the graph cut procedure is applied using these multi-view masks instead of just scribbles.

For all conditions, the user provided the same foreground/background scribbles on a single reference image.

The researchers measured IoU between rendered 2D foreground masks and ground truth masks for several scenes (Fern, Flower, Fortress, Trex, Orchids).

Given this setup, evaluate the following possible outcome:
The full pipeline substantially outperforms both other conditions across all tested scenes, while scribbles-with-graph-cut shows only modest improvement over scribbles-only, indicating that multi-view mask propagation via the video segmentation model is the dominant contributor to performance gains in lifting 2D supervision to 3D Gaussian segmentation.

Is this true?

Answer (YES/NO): NO